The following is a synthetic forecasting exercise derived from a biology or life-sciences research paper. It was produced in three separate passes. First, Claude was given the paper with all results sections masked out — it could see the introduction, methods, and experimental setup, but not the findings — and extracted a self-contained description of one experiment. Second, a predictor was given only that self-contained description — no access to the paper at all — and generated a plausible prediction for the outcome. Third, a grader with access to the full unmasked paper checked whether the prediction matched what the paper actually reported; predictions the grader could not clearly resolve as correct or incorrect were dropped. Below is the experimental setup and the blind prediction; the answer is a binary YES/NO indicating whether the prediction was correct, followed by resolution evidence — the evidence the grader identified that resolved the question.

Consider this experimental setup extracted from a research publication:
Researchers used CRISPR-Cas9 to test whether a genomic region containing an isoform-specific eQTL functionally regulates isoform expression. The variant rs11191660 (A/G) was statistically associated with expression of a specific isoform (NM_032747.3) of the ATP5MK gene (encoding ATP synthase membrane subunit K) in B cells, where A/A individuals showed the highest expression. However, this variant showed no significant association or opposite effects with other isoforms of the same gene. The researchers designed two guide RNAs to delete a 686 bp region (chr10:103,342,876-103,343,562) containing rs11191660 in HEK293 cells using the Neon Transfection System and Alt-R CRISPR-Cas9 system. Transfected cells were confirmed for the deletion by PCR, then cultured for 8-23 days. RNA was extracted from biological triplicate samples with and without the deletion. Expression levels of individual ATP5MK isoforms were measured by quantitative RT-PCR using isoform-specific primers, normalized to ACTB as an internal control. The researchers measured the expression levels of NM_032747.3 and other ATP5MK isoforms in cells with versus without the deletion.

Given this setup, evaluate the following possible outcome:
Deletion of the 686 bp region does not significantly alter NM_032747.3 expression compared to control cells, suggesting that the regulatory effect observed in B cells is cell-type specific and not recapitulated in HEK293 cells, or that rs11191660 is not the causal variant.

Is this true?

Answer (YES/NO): NO